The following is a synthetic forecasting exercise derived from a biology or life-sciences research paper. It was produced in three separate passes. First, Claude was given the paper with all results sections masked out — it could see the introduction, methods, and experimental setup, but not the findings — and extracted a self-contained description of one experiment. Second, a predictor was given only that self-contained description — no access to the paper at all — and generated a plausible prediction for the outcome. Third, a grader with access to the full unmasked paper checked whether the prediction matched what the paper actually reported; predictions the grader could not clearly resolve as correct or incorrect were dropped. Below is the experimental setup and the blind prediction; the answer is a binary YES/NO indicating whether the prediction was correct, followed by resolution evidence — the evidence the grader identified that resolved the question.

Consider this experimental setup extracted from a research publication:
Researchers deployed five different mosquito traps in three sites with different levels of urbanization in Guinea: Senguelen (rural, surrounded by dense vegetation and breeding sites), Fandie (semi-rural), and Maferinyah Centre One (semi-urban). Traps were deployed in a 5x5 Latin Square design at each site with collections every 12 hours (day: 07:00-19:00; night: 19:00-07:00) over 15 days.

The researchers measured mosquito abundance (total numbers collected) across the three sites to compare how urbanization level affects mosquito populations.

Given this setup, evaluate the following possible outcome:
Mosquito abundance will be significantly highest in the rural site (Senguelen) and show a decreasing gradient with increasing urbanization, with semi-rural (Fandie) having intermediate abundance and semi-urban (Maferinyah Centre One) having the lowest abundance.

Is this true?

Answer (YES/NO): YES